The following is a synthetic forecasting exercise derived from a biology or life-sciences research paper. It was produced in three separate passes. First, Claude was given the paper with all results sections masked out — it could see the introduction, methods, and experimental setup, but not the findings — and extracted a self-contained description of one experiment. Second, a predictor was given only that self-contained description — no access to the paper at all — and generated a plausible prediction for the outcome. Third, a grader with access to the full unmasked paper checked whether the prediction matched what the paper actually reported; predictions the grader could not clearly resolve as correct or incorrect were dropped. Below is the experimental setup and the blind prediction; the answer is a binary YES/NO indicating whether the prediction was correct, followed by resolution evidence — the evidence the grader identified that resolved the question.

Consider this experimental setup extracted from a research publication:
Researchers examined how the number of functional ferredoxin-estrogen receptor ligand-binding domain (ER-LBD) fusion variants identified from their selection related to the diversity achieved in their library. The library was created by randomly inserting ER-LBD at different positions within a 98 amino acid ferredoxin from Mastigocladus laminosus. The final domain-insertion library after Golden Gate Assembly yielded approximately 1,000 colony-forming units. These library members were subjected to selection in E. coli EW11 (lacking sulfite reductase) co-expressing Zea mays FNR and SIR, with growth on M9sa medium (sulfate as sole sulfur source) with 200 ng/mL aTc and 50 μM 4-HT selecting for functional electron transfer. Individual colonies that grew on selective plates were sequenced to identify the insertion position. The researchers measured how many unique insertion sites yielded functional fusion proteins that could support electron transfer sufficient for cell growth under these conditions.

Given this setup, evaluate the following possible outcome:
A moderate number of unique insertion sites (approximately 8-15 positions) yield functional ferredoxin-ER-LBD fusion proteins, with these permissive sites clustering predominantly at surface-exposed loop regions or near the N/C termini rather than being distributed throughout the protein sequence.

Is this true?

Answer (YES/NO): NO